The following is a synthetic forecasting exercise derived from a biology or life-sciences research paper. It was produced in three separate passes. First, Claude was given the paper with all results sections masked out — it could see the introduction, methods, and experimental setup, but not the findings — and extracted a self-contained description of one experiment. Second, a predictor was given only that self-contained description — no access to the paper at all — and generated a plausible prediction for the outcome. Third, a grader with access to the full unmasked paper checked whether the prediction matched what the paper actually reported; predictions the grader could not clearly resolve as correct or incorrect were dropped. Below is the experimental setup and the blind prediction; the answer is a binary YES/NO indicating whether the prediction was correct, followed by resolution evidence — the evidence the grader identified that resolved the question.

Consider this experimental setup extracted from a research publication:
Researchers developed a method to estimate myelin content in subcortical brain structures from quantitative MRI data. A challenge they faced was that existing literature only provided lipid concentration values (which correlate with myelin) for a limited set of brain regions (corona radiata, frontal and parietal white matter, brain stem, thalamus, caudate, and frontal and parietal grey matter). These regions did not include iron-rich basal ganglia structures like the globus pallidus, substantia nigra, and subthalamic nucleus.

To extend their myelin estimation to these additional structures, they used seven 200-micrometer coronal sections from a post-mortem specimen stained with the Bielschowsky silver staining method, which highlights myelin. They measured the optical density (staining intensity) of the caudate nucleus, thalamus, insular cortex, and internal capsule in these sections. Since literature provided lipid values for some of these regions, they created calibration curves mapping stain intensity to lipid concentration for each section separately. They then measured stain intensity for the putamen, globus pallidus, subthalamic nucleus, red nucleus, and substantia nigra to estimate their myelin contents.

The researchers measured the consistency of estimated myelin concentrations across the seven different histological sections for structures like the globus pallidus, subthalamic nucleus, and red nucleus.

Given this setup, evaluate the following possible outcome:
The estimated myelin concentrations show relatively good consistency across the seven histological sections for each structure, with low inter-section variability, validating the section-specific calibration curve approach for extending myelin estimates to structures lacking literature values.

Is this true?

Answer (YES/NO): YES